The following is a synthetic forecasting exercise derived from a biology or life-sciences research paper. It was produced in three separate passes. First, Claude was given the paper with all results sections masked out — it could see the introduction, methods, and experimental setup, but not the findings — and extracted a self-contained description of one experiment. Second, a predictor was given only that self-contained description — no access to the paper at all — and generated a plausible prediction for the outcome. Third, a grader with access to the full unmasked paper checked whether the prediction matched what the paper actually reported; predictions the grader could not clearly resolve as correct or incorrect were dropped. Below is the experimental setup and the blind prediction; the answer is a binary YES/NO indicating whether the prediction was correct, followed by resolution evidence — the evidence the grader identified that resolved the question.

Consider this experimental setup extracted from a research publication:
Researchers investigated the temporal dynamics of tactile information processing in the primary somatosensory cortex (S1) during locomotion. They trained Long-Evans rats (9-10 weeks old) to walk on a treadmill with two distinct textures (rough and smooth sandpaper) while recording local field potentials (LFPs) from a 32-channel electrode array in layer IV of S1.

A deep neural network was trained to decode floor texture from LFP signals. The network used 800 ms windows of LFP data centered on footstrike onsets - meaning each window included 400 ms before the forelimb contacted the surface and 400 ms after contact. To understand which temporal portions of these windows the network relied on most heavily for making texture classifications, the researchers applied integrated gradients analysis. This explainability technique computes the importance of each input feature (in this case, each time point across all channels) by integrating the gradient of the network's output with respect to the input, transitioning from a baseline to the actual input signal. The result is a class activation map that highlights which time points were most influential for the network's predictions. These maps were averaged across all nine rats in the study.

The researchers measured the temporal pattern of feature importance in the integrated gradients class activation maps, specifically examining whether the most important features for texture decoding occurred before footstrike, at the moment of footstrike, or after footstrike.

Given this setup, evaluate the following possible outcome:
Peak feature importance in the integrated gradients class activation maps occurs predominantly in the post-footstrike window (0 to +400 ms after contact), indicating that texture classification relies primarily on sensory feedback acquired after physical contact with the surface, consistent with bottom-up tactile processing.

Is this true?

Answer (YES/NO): YES